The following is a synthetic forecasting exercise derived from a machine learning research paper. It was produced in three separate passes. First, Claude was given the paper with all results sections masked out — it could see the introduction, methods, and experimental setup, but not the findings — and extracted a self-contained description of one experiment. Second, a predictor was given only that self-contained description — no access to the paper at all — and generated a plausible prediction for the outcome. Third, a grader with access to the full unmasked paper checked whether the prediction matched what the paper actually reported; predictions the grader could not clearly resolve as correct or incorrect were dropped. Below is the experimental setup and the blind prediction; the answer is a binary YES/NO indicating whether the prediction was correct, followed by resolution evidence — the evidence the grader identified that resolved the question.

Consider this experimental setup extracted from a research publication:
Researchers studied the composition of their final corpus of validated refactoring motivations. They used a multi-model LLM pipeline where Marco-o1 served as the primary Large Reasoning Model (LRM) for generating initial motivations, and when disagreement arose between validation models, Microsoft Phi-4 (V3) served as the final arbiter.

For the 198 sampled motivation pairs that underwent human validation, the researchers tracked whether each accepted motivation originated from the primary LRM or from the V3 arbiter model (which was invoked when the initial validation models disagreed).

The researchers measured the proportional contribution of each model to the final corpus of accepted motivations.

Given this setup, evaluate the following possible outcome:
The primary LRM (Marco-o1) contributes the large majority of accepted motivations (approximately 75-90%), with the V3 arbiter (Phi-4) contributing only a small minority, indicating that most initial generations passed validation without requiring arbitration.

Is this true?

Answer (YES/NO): NO